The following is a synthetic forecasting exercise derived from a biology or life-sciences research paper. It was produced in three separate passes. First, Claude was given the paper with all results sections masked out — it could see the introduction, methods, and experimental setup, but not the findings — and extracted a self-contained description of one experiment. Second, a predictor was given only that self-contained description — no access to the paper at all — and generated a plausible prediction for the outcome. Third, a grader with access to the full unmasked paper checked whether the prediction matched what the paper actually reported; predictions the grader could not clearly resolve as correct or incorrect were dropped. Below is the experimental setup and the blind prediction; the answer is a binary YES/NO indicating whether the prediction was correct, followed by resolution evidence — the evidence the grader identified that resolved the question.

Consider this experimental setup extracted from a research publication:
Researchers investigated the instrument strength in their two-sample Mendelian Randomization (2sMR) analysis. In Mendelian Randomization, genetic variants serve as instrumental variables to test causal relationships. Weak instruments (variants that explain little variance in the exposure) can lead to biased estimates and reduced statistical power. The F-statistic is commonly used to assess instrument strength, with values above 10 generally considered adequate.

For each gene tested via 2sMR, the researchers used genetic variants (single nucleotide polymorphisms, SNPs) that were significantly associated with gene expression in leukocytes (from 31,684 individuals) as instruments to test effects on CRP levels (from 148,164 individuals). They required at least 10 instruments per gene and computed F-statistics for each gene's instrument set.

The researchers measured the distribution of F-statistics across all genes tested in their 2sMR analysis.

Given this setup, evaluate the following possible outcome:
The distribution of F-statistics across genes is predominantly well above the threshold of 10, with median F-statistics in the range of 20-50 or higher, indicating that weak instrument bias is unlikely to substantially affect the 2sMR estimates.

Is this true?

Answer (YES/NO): YES